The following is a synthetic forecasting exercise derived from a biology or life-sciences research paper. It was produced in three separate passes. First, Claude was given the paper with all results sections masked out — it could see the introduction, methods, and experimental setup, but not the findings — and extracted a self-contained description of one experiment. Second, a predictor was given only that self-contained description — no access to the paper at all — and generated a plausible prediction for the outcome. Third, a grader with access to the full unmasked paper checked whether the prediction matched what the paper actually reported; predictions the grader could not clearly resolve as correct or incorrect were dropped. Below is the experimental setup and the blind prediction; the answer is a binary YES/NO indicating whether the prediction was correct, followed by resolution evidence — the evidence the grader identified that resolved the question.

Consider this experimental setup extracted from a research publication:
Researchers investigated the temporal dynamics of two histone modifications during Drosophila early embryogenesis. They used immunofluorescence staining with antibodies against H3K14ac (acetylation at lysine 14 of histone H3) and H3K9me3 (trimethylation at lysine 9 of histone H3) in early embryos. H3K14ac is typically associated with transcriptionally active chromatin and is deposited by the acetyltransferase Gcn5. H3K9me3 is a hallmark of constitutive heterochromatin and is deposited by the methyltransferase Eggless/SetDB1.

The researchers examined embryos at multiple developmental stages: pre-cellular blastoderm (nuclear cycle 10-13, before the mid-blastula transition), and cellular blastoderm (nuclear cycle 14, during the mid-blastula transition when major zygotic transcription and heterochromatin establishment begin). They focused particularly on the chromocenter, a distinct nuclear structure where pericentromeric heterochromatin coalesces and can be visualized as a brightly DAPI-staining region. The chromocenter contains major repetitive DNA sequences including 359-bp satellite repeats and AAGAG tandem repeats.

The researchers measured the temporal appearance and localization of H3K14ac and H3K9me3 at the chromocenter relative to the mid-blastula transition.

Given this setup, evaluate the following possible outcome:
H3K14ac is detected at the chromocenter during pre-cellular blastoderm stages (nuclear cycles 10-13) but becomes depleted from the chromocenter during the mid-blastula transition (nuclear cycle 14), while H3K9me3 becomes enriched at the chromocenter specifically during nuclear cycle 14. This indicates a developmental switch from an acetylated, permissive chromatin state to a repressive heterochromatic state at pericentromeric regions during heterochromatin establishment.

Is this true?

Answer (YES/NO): NO